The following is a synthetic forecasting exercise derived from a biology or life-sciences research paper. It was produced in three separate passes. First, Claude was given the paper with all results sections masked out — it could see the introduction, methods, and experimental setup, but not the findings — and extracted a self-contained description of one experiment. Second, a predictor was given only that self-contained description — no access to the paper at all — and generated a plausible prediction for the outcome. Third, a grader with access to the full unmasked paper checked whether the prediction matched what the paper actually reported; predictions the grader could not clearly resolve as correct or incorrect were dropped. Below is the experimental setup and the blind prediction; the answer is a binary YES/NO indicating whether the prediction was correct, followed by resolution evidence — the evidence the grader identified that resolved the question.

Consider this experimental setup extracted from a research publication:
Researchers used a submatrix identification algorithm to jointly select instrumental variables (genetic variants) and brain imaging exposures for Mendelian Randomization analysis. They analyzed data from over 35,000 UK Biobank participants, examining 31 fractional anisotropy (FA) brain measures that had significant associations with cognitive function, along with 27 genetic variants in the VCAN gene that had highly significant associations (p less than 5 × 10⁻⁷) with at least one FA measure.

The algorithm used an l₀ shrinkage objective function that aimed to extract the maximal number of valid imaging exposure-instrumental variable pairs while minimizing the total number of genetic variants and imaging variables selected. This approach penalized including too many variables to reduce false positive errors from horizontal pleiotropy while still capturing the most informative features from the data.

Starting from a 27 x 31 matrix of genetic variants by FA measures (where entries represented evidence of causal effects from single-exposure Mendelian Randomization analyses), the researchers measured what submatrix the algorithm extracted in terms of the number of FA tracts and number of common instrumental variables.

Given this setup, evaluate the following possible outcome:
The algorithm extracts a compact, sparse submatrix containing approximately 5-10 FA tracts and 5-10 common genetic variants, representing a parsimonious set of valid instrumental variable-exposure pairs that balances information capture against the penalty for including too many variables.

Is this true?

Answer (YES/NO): NO